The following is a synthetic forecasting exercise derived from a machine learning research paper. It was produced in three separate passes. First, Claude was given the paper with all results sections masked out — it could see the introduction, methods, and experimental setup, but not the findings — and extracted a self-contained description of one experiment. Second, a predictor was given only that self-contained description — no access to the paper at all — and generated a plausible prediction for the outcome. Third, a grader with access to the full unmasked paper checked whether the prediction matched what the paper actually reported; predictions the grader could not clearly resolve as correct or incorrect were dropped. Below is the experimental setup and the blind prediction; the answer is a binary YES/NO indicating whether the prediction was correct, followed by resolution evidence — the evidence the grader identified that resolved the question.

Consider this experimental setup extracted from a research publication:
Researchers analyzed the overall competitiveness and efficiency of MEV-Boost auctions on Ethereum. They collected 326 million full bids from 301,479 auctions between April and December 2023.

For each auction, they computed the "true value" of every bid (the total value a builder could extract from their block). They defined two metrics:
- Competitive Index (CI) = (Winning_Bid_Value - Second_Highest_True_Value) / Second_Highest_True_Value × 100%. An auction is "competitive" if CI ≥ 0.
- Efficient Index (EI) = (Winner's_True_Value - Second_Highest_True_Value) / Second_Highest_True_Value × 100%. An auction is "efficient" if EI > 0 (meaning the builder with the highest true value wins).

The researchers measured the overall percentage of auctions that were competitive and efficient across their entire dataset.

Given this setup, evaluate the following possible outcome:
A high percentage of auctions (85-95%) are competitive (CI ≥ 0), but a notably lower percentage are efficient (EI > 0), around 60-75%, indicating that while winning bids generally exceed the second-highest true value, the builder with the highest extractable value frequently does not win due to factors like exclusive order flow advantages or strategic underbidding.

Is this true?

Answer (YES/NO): YES